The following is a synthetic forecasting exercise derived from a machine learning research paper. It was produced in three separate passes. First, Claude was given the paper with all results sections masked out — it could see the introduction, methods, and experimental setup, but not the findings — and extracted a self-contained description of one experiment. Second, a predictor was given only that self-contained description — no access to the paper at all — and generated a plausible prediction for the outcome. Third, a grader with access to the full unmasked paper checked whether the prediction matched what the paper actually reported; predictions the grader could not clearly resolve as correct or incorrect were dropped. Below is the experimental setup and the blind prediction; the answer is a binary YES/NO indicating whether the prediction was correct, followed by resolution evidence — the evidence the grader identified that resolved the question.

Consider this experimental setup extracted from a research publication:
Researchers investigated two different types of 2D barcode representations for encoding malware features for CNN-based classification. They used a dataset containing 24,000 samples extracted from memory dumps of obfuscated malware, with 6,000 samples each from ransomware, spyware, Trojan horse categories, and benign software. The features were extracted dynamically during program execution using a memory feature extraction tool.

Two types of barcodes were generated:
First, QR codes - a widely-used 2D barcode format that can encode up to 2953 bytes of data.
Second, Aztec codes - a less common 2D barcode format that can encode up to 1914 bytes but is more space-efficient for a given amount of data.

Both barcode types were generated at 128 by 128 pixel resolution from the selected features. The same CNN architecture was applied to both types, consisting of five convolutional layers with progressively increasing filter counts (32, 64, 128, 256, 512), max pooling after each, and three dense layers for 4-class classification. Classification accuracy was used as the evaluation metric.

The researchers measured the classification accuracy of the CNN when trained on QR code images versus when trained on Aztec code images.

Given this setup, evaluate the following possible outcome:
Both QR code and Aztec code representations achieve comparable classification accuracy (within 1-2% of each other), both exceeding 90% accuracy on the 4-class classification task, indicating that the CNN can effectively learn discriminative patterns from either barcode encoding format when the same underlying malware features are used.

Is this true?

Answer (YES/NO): YES